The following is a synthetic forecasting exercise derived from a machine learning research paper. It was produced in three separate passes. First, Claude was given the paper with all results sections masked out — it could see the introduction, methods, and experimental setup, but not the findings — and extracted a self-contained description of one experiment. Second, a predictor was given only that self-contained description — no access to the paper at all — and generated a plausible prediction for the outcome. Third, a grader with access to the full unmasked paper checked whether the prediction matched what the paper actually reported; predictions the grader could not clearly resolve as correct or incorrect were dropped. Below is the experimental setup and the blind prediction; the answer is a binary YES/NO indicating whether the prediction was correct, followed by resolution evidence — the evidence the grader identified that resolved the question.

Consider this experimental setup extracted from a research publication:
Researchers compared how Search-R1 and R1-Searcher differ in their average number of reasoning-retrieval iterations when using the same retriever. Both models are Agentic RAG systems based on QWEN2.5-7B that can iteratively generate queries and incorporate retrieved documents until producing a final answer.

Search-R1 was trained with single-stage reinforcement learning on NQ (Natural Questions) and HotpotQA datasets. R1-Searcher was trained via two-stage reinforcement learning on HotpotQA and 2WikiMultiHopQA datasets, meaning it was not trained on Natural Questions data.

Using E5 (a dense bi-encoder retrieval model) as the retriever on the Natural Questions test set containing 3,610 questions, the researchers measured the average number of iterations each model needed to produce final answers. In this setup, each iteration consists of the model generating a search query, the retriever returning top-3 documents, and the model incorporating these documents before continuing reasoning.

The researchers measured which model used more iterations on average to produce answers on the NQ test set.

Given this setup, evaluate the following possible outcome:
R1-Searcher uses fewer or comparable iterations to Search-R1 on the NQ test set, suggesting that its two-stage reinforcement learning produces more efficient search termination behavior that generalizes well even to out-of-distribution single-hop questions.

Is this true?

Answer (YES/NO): YES